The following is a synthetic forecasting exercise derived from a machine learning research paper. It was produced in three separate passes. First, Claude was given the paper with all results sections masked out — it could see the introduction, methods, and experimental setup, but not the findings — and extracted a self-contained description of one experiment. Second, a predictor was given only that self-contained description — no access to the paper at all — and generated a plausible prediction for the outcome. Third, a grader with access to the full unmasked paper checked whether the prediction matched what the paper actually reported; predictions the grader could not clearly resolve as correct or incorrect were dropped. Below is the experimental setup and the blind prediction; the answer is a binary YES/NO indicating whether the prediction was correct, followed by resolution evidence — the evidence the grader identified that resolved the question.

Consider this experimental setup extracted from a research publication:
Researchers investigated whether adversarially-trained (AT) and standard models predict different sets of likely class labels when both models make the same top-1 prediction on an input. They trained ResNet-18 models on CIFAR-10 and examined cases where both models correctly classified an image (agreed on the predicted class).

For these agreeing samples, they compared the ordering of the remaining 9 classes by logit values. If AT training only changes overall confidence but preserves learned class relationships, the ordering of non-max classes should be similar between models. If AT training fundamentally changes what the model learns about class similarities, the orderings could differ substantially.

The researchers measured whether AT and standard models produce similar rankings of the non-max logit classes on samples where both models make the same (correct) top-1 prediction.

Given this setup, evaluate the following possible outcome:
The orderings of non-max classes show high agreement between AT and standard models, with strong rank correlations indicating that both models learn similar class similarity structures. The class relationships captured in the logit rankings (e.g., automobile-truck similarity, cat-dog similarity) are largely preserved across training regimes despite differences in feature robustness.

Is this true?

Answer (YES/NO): NO